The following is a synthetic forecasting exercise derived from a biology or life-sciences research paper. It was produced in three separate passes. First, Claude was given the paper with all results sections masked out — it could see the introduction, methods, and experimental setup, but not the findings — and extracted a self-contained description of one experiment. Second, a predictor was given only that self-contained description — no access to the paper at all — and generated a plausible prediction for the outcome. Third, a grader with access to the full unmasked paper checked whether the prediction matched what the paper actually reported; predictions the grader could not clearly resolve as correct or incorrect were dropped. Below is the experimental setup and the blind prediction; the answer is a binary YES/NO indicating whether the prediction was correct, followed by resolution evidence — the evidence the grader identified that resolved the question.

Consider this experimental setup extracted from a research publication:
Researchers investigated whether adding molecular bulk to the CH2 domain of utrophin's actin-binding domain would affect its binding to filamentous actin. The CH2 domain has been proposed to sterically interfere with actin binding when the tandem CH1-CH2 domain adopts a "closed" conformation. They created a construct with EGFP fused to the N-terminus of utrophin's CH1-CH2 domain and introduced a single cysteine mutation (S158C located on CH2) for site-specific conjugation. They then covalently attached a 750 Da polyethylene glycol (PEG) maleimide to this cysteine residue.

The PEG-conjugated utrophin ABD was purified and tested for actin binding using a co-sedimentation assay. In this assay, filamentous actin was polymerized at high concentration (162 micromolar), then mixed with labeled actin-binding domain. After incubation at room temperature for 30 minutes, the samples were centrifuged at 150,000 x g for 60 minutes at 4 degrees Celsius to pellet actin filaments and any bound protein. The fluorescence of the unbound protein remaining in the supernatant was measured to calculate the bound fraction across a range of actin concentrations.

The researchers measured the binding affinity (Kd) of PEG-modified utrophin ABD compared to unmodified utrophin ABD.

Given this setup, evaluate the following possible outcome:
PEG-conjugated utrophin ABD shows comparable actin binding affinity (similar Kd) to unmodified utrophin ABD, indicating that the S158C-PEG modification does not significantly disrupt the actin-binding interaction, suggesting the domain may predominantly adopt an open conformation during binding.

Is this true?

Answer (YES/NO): NO